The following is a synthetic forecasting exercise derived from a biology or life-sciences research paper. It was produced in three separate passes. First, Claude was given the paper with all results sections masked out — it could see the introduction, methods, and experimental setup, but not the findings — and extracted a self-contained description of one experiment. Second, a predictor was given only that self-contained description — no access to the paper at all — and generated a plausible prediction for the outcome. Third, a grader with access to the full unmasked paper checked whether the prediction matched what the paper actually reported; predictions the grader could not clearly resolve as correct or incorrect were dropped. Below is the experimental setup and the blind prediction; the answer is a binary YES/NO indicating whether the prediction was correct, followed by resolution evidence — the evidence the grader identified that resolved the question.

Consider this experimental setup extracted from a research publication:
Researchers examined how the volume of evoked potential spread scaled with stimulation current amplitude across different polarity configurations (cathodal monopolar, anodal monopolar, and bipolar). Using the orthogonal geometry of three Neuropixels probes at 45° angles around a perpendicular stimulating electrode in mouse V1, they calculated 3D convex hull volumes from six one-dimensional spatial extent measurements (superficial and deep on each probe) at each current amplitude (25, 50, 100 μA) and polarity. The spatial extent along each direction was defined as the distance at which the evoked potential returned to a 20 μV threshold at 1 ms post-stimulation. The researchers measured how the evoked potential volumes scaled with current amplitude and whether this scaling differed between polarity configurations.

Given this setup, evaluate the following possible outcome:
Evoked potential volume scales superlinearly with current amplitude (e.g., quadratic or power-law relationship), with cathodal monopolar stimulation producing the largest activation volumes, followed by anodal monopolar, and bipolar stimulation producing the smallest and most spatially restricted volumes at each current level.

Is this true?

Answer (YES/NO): NO